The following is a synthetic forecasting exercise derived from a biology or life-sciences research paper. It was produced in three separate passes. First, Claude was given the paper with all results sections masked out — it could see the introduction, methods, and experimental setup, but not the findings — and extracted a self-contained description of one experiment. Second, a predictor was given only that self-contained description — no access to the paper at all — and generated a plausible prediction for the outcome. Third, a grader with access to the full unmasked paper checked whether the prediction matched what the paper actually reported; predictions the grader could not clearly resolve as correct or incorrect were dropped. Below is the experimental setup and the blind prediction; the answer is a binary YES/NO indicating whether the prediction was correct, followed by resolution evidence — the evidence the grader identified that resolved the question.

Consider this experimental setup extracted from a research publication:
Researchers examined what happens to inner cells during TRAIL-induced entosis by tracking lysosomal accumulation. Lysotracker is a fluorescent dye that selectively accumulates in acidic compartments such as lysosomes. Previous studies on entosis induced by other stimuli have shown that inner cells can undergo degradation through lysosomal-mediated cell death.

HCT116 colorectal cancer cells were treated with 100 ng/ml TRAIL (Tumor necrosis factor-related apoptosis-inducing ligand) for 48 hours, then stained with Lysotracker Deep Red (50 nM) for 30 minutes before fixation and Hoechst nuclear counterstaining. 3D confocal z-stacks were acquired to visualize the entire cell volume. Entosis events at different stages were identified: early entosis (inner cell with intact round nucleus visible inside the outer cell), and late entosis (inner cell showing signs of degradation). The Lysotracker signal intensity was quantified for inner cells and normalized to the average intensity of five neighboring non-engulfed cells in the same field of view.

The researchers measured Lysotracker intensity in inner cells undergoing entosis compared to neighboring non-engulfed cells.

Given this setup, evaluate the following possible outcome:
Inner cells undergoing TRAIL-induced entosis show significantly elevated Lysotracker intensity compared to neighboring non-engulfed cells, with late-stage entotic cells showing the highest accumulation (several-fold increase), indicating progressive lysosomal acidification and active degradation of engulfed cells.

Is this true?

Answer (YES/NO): NO